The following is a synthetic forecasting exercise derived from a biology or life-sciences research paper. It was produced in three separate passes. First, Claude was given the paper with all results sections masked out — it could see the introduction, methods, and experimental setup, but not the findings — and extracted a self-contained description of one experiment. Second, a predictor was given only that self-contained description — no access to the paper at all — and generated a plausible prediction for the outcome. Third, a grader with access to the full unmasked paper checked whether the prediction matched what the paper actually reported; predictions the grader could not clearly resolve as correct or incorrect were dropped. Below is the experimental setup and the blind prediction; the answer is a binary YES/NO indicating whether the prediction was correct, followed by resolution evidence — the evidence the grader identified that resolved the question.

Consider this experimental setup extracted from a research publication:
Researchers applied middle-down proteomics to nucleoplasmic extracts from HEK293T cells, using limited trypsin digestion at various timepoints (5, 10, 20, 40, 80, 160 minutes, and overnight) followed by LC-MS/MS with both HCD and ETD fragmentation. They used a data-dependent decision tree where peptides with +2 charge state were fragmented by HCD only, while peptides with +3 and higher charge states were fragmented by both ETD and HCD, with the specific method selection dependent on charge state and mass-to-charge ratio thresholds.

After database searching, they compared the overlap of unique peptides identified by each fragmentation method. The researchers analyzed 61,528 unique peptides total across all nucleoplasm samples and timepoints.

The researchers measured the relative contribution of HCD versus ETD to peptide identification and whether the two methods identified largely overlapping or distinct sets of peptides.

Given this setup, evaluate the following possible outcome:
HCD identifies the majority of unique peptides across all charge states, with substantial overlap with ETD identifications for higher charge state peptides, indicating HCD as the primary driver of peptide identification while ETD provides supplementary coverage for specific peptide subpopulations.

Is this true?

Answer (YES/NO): NO